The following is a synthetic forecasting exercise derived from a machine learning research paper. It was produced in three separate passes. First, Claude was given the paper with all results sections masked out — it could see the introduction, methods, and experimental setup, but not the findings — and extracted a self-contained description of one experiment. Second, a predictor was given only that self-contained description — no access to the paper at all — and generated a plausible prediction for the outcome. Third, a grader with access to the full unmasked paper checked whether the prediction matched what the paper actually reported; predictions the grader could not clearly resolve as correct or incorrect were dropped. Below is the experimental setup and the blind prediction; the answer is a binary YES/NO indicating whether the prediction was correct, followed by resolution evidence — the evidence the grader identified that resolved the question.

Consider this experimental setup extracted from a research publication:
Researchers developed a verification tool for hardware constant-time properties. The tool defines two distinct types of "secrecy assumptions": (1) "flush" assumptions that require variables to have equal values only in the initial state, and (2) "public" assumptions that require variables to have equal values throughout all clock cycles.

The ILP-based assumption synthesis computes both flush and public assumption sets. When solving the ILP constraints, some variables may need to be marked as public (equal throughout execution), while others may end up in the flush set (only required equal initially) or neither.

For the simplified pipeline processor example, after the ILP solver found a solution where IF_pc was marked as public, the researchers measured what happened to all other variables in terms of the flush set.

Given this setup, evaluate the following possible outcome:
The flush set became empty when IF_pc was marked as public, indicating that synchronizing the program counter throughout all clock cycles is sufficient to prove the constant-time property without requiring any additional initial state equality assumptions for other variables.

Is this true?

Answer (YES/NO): NO